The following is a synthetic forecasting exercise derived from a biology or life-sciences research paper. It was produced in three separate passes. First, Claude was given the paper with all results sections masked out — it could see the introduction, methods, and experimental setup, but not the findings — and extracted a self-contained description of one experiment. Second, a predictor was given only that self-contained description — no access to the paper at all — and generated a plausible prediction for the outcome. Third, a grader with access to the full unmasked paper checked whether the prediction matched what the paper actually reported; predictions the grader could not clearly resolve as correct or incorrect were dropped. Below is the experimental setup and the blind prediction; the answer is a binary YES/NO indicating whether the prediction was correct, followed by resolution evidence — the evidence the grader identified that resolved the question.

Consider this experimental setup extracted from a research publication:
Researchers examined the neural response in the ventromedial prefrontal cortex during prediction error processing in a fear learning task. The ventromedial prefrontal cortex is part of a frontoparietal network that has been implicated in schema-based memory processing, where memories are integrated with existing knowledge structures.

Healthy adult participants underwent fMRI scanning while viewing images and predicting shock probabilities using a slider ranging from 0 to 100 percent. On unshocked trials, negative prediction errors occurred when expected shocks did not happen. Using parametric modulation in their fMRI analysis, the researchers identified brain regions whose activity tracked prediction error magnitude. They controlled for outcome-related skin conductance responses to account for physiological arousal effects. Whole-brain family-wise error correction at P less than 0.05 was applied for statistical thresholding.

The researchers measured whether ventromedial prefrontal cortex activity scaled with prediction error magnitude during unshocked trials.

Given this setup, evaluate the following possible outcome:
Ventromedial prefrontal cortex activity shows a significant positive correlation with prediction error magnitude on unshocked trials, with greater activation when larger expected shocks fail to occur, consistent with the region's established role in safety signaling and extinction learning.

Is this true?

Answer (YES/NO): NO